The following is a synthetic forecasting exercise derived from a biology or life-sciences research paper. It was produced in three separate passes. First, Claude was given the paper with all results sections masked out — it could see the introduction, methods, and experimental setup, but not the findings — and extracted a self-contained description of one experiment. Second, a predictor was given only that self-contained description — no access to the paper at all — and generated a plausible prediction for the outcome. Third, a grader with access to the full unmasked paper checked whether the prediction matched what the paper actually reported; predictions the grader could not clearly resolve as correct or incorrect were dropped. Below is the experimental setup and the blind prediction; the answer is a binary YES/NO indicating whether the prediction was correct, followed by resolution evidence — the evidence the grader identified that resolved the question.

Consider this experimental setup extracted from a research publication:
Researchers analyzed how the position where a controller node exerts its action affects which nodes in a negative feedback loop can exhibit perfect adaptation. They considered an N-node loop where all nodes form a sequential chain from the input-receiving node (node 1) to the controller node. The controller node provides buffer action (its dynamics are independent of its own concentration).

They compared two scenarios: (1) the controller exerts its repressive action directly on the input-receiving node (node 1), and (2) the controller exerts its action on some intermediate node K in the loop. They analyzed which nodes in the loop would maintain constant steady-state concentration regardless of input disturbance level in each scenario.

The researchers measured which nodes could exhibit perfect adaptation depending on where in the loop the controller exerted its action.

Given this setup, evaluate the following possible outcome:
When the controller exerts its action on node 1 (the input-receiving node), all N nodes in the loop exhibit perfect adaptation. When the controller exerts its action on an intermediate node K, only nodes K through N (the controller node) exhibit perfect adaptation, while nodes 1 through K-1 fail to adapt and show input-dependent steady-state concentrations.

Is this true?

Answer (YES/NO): NO